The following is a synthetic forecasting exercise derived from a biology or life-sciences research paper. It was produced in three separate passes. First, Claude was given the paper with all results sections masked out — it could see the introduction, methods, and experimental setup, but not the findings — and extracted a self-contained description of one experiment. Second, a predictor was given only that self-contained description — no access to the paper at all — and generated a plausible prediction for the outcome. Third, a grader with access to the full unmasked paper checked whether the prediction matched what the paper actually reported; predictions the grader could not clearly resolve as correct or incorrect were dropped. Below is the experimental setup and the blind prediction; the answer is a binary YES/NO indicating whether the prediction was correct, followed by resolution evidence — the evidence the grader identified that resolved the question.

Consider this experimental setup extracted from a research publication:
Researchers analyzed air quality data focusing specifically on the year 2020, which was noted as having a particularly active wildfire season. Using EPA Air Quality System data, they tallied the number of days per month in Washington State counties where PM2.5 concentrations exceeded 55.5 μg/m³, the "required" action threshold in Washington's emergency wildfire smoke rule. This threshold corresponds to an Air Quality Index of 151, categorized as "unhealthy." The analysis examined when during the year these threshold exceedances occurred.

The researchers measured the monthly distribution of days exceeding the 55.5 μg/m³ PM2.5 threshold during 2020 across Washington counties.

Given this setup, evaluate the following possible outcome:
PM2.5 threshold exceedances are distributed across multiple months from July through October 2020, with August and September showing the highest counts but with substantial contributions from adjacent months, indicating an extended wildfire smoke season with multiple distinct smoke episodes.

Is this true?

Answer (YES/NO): NO